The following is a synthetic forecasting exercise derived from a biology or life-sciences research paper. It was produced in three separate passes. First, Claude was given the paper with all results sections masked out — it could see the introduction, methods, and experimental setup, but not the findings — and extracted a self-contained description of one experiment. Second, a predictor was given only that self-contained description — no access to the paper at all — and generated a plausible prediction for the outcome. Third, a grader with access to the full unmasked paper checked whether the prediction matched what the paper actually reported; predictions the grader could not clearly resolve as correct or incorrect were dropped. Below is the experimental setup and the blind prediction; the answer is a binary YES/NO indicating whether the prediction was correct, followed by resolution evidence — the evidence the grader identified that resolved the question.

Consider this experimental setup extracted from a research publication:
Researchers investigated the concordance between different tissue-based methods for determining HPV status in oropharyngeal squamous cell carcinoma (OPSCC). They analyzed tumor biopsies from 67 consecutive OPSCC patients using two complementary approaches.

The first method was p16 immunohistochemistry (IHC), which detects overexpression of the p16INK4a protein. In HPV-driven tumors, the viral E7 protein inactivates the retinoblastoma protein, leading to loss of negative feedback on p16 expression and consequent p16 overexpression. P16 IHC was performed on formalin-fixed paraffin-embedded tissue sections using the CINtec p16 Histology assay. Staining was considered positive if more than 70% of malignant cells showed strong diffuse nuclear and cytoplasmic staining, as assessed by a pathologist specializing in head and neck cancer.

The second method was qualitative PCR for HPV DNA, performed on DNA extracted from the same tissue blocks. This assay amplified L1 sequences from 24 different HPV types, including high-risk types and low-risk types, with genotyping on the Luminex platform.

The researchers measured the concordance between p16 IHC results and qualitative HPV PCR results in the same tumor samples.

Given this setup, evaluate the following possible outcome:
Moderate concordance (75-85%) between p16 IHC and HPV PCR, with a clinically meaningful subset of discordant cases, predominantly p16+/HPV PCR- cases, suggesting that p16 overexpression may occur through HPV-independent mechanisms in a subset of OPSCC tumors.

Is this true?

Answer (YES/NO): NO